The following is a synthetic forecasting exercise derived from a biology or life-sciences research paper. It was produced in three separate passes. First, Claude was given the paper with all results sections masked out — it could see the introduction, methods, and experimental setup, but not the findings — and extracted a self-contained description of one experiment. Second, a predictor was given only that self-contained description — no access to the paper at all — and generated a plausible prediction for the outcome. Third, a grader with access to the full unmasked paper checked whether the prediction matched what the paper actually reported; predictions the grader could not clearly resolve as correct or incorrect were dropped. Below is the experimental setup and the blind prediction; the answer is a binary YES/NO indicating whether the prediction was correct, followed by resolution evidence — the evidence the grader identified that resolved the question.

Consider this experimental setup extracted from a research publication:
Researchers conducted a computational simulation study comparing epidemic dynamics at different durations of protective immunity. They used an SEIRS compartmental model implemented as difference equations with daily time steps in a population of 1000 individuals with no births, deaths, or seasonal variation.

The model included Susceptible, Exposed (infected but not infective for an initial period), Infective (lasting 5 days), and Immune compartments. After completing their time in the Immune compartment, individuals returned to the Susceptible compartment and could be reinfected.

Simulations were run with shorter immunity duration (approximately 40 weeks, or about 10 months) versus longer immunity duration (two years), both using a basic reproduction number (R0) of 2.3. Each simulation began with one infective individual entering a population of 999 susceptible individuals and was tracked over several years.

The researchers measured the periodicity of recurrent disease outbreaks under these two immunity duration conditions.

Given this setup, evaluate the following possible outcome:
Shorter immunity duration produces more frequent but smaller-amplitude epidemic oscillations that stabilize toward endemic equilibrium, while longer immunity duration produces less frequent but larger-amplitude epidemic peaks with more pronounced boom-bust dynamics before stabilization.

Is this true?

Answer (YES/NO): NO